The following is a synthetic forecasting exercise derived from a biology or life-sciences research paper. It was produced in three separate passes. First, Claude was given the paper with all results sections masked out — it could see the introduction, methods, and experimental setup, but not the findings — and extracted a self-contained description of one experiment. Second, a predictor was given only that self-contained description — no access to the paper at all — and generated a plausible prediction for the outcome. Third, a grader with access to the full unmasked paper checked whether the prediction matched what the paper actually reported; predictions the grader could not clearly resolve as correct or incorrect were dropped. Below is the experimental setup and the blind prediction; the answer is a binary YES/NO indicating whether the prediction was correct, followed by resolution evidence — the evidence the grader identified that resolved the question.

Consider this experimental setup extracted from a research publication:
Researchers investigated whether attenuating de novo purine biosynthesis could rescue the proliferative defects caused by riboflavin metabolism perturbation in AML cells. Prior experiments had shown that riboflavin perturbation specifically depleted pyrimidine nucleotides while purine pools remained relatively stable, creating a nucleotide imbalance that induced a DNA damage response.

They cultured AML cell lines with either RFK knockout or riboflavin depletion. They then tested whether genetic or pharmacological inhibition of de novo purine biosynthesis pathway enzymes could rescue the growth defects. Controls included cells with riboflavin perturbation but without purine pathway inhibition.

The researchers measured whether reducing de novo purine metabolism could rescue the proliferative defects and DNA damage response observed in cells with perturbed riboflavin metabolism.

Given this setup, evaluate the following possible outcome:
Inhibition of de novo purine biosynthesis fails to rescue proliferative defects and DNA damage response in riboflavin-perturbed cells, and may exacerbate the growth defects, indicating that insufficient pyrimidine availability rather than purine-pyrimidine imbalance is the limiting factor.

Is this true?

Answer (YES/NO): NO